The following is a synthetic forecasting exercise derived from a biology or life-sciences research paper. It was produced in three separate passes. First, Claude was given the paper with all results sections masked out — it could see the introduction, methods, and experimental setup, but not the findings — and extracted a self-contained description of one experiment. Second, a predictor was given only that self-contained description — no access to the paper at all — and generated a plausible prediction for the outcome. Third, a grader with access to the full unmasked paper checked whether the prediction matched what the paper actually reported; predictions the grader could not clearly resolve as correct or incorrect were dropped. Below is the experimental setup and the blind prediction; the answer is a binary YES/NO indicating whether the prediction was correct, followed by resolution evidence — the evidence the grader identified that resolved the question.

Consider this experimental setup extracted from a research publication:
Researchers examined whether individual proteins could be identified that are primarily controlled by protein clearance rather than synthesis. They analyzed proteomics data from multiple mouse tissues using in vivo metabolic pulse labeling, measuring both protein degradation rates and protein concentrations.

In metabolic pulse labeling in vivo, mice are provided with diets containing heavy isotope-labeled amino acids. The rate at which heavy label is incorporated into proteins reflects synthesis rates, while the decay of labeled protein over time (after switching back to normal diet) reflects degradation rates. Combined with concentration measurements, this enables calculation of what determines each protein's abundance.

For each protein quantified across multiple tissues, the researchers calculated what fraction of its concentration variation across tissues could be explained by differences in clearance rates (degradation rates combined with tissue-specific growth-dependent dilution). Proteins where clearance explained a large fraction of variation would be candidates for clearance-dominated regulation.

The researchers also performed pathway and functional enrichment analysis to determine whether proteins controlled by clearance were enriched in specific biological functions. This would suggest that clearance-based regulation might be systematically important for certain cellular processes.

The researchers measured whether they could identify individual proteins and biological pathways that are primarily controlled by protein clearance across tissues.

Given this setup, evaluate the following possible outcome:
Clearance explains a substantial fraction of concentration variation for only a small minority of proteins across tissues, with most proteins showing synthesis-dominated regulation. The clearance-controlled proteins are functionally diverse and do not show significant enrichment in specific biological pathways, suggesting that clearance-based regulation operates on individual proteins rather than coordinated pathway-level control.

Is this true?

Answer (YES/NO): NO